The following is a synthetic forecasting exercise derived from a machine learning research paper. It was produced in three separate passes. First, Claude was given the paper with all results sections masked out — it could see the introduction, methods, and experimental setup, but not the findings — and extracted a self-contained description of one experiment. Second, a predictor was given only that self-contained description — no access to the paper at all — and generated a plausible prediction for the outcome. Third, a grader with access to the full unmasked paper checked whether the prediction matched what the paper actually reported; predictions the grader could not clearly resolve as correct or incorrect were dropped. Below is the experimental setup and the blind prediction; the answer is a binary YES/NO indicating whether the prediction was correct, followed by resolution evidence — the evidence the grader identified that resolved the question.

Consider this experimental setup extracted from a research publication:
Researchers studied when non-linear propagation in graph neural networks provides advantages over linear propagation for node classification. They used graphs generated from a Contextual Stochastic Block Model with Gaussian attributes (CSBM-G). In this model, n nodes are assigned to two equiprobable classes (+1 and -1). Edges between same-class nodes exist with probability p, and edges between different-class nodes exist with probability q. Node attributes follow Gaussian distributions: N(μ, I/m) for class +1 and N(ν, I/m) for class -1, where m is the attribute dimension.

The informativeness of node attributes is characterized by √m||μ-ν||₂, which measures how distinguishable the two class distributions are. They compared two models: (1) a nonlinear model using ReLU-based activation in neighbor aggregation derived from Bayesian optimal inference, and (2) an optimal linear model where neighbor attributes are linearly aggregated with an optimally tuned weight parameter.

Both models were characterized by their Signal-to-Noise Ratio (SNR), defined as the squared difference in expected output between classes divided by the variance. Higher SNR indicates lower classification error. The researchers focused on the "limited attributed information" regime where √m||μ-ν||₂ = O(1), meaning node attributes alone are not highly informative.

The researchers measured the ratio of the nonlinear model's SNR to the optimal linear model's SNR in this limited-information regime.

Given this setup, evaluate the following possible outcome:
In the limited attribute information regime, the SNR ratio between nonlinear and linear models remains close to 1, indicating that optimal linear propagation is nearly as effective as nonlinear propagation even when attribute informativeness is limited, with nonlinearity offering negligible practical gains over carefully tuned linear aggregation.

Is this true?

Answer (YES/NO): YES